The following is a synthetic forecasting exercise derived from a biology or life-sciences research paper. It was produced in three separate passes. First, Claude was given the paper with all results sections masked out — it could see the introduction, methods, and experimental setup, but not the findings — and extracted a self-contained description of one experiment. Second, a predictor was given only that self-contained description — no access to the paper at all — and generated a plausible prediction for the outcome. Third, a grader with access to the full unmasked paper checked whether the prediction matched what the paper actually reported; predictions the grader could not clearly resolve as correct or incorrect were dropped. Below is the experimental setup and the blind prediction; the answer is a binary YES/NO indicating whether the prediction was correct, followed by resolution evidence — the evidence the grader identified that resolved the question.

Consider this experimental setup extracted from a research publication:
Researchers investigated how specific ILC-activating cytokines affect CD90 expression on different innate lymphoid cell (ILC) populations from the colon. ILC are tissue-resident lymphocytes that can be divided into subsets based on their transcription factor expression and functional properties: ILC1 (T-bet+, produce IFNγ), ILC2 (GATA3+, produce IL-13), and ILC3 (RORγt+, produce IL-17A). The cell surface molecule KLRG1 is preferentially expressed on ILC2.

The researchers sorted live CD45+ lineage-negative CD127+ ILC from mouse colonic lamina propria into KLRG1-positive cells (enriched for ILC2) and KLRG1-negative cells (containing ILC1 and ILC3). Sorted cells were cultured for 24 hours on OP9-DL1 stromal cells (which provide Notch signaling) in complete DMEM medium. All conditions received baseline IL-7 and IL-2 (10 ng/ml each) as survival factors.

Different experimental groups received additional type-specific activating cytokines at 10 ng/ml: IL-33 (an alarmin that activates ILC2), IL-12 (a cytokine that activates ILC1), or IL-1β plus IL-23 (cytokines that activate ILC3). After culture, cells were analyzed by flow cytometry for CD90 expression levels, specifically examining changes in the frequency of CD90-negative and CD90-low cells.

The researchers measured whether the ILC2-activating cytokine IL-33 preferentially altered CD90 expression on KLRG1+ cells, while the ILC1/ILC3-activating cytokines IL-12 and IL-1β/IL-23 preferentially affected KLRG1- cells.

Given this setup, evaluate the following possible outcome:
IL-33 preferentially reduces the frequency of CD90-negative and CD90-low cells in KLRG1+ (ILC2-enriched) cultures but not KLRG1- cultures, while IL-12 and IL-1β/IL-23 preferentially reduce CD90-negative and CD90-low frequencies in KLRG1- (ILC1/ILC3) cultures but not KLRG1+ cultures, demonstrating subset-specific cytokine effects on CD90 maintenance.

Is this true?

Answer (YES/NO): NO